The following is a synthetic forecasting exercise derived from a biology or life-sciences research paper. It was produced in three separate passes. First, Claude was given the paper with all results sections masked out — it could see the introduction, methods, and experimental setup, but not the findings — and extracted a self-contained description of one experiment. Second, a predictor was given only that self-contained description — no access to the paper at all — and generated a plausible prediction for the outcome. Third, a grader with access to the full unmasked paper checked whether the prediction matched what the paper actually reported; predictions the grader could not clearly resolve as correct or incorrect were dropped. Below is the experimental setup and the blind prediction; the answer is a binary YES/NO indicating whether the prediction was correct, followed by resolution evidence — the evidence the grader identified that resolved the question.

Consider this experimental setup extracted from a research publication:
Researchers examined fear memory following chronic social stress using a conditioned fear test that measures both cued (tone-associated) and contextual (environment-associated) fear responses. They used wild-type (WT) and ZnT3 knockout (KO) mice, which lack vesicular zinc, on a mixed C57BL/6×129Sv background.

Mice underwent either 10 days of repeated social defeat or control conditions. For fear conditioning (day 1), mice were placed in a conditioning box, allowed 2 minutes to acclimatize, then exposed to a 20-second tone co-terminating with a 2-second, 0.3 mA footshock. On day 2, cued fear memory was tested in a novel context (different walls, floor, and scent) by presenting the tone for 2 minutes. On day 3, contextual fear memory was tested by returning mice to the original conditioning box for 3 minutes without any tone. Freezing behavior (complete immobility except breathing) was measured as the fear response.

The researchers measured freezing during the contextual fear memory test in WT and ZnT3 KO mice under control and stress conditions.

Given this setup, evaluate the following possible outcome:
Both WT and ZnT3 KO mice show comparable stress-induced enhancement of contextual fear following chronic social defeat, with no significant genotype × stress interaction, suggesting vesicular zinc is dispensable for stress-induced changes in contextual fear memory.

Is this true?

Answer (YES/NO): NO